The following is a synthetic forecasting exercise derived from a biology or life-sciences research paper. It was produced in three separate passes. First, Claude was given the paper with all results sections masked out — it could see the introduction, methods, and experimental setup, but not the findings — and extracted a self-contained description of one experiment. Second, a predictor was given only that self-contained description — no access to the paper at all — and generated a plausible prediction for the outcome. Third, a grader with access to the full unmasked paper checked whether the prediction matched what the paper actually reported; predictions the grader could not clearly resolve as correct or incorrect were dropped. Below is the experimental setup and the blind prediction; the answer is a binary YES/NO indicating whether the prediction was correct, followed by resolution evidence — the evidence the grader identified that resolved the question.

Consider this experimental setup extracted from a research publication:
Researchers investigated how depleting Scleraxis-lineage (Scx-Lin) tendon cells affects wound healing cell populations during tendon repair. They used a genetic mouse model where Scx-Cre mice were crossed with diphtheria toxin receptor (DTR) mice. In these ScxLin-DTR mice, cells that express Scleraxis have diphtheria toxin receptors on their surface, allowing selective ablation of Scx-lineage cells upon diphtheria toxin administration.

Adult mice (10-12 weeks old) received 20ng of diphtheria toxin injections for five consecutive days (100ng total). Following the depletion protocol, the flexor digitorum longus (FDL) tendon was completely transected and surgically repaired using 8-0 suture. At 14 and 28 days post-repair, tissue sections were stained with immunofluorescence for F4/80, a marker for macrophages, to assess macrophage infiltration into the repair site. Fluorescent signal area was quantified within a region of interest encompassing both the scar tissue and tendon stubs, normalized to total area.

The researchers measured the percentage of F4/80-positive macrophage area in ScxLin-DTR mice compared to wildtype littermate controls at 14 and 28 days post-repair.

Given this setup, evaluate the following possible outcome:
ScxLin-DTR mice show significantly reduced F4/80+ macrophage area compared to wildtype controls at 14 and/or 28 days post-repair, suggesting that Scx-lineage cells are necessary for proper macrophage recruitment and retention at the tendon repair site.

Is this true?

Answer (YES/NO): NO